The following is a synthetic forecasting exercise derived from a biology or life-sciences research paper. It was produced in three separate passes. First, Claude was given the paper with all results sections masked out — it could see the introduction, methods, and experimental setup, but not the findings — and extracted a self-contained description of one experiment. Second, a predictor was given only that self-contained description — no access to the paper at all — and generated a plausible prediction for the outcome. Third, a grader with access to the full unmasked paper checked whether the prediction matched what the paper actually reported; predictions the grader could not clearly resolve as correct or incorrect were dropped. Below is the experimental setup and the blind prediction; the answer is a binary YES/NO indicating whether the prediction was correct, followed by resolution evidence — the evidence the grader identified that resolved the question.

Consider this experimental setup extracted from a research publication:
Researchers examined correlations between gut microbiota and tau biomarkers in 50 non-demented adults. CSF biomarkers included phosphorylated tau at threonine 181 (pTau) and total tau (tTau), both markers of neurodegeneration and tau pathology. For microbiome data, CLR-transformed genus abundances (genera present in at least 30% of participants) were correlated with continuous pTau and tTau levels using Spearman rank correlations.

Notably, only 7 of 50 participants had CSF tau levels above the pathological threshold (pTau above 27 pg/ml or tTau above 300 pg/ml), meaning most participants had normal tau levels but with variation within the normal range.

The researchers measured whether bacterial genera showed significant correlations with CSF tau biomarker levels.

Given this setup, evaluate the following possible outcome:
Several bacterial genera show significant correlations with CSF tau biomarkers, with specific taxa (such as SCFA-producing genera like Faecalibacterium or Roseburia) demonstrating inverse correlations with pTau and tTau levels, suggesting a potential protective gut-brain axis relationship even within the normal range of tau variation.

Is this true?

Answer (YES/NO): NO